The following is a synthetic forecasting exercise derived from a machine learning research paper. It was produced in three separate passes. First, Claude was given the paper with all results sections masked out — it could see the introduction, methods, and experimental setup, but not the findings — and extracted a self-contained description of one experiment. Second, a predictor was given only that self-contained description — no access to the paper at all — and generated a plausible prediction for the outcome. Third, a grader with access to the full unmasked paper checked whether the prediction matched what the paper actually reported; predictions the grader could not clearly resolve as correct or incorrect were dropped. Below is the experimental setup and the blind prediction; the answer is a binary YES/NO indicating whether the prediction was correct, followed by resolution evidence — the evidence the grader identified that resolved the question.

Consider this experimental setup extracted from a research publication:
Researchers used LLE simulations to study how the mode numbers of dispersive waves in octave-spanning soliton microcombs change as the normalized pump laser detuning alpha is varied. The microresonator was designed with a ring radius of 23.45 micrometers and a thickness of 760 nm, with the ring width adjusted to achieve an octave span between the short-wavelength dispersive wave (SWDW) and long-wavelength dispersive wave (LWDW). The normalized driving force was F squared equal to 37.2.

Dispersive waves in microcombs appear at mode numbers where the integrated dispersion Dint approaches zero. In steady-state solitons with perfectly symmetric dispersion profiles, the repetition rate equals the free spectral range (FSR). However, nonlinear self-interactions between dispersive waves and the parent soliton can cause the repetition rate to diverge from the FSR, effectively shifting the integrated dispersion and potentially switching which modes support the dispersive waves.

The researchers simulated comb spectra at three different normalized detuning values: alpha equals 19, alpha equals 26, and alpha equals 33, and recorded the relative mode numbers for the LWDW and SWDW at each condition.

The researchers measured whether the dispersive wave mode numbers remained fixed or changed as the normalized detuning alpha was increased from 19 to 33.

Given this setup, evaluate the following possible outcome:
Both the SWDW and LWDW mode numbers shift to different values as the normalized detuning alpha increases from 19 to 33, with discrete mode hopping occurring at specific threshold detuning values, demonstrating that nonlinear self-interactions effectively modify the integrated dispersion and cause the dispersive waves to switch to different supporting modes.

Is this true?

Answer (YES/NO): YES